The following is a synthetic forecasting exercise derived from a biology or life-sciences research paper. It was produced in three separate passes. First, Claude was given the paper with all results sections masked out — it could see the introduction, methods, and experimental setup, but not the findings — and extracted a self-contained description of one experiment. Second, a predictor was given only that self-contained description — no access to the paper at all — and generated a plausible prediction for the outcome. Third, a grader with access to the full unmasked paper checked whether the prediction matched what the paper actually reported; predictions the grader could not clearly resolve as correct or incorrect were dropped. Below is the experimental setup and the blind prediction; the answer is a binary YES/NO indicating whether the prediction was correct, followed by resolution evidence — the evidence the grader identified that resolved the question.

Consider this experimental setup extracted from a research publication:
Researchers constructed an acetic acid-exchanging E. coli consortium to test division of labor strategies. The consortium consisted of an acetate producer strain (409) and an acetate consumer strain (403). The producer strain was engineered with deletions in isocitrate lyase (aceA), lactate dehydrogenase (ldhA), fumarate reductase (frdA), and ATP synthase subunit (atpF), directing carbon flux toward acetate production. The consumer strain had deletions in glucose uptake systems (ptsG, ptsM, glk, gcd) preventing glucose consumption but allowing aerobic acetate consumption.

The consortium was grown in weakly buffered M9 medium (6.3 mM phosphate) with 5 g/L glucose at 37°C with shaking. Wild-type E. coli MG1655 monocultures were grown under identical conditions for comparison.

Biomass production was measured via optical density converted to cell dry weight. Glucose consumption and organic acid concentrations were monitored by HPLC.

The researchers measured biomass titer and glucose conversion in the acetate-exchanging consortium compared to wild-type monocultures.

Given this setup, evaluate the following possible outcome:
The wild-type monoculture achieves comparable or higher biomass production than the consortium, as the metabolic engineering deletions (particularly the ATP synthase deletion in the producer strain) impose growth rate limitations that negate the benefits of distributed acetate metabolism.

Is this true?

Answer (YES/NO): YES